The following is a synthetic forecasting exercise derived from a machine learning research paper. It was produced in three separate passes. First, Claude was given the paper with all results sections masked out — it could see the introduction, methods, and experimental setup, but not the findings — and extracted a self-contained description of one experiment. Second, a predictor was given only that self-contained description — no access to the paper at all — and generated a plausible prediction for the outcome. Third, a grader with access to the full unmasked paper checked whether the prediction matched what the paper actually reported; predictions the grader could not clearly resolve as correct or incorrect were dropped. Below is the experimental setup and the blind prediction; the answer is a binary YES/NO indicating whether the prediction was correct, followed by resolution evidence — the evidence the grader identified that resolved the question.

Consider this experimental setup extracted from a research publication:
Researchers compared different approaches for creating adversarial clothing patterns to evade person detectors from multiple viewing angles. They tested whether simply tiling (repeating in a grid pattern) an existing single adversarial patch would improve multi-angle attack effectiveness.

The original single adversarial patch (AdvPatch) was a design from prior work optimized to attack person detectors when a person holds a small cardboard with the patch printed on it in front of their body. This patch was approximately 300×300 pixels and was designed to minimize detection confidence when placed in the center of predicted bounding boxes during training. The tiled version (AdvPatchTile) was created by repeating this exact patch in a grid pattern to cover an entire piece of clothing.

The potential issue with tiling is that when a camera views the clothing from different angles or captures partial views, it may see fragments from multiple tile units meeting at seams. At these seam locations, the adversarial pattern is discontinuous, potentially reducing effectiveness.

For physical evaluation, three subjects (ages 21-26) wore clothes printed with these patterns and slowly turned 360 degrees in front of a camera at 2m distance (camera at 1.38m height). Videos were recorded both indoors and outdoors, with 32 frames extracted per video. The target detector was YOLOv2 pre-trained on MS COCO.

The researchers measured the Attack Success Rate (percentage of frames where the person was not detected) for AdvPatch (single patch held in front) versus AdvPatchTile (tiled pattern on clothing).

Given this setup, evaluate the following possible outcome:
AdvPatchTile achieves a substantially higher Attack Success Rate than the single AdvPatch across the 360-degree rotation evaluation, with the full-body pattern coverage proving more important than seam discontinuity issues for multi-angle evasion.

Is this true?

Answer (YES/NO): NO